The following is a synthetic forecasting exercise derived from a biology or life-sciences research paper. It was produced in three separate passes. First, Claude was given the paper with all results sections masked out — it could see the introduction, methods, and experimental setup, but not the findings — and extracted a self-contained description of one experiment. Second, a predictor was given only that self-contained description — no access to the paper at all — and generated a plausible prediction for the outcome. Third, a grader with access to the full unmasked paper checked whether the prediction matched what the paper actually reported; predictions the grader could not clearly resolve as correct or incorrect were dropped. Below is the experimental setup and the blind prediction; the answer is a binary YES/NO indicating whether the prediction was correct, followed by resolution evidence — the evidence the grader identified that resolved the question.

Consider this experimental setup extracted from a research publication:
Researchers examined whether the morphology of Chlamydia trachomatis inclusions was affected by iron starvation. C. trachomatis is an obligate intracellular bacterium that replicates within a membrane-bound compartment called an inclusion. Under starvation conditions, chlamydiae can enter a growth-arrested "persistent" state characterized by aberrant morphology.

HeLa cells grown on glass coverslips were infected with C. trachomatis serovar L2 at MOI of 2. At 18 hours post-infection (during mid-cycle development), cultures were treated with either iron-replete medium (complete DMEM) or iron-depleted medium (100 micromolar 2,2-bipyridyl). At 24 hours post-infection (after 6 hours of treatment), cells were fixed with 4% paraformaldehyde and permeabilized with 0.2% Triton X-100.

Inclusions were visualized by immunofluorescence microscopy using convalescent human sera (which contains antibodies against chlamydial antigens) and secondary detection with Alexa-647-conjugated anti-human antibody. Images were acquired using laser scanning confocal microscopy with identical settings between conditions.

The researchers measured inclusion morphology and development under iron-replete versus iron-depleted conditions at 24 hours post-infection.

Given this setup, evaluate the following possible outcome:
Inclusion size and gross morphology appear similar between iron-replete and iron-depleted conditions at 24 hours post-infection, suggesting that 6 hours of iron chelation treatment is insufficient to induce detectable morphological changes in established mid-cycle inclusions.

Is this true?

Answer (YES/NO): YES